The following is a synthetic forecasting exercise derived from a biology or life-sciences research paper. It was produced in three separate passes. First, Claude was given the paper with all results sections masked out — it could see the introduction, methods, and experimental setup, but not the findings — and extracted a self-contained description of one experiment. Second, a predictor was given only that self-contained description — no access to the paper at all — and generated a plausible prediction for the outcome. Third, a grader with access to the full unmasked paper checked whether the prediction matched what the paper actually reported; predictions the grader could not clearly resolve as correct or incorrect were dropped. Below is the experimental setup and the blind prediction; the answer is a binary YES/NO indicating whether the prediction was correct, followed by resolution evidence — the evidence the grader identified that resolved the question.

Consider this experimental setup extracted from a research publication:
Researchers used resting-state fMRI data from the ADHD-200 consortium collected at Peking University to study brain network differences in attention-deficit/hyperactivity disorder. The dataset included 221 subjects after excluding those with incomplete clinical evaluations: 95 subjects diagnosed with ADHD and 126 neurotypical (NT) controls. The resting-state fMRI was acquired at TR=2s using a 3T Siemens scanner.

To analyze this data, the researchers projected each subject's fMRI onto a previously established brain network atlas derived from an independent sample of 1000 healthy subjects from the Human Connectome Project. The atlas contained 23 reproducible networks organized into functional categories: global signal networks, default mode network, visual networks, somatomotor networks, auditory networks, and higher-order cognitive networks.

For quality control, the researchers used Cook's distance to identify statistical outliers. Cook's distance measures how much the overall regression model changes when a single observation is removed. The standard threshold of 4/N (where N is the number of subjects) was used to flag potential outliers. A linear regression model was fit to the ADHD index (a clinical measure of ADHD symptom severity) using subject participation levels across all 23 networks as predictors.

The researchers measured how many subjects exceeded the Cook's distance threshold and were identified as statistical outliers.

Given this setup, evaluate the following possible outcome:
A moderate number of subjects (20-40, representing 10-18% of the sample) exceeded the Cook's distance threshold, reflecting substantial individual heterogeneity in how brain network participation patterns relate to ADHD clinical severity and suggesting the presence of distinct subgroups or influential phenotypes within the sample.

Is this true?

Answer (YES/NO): NO